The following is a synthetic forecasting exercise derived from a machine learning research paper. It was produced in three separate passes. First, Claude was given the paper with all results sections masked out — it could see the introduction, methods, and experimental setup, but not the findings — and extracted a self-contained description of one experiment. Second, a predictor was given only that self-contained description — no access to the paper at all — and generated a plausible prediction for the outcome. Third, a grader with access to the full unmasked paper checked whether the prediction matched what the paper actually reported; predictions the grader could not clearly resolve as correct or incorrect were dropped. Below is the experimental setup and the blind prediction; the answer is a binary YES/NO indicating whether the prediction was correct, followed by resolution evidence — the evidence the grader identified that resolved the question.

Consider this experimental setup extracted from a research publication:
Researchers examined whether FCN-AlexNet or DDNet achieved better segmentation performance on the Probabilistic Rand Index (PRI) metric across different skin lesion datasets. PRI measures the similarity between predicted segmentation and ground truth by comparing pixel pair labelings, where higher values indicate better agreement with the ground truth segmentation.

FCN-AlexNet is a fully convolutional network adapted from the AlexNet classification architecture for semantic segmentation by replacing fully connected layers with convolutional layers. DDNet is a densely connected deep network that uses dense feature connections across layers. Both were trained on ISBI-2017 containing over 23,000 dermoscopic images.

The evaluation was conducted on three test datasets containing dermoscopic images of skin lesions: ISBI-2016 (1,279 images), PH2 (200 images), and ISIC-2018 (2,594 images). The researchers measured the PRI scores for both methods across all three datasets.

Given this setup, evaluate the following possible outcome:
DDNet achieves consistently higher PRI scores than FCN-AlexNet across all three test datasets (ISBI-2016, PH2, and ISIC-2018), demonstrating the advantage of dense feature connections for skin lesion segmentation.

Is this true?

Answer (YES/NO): NO